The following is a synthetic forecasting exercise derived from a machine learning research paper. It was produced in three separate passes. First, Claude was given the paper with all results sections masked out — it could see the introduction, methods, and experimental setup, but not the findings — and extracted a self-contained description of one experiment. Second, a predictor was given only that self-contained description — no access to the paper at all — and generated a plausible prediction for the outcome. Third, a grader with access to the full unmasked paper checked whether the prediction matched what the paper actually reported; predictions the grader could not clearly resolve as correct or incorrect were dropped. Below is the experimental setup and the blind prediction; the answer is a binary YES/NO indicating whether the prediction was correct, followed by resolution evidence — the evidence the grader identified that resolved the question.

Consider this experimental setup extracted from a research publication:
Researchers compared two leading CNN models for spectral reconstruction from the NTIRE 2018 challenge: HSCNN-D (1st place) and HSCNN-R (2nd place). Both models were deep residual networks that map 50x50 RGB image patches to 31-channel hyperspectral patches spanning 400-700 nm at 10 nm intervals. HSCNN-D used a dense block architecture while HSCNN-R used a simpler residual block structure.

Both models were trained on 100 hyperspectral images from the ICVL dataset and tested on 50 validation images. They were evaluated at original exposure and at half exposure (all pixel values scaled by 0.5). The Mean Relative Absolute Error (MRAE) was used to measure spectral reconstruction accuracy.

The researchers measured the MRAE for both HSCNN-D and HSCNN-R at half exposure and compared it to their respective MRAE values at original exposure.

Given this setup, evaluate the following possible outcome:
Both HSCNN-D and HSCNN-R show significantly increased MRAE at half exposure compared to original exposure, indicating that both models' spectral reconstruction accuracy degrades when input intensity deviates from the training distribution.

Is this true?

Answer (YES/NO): YES